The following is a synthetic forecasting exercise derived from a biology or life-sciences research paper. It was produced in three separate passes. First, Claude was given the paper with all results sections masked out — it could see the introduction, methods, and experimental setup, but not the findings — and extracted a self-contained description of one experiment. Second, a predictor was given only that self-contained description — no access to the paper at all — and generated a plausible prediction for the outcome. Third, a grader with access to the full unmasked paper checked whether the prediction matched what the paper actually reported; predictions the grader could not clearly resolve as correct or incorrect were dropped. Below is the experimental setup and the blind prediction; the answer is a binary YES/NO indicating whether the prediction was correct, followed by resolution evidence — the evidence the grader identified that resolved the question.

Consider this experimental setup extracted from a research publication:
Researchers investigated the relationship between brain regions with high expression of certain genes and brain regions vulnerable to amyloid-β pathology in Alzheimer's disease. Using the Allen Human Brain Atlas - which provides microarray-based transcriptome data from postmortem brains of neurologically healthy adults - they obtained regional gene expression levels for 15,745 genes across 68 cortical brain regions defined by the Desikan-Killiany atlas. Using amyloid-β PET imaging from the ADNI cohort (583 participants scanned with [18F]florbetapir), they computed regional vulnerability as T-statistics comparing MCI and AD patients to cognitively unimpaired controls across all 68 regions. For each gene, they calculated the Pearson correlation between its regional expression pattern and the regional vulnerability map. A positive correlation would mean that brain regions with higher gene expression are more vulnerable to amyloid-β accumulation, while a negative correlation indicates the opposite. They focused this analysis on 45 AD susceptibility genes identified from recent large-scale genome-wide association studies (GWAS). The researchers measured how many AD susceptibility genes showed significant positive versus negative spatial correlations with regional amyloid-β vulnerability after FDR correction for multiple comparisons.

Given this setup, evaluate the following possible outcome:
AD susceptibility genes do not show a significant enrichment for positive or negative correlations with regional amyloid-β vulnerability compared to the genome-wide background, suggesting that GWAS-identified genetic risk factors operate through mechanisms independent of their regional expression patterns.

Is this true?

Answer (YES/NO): NO